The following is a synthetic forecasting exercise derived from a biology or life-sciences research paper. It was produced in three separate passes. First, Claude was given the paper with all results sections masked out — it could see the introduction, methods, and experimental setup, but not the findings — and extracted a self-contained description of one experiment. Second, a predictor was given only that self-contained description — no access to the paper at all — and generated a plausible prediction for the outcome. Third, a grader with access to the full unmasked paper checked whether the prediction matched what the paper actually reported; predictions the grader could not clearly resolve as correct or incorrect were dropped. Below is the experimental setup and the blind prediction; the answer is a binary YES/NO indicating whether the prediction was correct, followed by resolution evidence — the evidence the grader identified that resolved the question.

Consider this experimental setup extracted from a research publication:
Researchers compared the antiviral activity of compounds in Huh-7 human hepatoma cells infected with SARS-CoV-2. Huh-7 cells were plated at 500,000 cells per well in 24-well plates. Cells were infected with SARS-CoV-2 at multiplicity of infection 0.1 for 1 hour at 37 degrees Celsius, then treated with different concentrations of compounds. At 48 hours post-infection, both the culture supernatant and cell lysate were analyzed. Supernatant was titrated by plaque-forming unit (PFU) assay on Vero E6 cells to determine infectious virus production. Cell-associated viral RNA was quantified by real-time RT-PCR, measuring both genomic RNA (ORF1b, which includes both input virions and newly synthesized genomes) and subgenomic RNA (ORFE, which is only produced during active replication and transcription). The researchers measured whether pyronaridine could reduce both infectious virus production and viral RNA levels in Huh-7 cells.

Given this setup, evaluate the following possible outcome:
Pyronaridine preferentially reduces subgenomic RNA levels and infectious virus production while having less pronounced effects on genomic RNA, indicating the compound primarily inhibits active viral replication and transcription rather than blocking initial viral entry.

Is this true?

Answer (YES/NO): NO